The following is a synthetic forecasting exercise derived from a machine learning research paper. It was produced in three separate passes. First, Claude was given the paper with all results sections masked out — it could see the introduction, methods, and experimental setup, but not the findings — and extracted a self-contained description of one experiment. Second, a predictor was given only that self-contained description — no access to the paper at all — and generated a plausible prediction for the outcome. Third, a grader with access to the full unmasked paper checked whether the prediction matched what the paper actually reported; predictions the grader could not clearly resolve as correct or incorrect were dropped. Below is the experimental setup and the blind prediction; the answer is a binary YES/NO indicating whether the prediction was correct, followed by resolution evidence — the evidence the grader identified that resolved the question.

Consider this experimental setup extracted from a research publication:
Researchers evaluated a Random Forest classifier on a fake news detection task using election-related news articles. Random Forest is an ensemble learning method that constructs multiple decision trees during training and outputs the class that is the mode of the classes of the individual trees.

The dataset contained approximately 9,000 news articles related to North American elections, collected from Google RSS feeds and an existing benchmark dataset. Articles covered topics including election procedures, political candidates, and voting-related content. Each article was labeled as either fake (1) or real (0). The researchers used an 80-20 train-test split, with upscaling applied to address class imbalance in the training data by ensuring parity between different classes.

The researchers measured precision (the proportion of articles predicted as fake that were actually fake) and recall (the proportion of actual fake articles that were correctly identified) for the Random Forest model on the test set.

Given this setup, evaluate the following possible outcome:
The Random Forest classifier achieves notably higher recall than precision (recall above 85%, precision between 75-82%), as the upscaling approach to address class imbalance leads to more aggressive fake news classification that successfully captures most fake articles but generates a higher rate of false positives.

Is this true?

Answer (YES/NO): NO